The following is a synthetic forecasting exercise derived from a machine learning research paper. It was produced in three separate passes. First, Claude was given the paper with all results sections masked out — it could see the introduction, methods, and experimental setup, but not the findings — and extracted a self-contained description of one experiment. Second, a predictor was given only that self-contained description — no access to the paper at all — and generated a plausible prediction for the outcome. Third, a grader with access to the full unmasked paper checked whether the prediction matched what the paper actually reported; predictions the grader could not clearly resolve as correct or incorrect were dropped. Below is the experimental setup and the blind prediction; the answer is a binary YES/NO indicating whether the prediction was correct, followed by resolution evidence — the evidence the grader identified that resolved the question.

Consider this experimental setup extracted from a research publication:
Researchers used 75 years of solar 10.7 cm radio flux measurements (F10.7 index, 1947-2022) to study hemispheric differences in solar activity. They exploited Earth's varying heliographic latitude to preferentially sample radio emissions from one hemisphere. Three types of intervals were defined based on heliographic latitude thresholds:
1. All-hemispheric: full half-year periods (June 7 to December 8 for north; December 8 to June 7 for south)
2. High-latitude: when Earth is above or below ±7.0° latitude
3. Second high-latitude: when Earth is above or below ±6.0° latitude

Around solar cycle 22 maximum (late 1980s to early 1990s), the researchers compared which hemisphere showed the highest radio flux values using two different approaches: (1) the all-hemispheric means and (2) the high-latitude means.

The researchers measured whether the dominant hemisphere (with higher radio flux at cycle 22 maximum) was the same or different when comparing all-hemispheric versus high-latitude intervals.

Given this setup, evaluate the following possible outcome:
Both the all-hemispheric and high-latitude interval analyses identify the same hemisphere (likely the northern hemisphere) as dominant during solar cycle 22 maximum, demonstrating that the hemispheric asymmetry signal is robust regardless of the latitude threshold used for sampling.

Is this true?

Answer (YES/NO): NO